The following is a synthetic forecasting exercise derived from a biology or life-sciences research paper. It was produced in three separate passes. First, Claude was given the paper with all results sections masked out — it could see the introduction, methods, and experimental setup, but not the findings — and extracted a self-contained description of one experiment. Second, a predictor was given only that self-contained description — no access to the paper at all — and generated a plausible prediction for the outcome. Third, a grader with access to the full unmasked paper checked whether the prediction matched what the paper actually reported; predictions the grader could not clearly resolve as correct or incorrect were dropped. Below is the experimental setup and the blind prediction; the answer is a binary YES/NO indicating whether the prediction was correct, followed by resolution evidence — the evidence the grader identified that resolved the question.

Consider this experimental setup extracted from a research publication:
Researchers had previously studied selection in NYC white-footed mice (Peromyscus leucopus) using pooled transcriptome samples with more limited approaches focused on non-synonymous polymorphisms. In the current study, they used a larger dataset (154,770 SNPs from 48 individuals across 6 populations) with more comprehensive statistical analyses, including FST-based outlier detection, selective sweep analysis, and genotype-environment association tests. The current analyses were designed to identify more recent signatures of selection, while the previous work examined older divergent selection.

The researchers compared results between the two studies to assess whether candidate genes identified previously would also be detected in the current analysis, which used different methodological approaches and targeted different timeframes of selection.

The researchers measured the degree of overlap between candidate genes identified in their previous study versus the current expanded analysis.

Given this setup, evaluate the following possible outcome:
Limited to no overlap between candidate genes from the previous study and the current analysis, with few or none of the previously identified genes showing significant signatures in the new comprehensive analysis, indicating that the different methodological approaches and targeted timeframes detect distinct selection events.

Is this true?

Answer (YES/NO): YES